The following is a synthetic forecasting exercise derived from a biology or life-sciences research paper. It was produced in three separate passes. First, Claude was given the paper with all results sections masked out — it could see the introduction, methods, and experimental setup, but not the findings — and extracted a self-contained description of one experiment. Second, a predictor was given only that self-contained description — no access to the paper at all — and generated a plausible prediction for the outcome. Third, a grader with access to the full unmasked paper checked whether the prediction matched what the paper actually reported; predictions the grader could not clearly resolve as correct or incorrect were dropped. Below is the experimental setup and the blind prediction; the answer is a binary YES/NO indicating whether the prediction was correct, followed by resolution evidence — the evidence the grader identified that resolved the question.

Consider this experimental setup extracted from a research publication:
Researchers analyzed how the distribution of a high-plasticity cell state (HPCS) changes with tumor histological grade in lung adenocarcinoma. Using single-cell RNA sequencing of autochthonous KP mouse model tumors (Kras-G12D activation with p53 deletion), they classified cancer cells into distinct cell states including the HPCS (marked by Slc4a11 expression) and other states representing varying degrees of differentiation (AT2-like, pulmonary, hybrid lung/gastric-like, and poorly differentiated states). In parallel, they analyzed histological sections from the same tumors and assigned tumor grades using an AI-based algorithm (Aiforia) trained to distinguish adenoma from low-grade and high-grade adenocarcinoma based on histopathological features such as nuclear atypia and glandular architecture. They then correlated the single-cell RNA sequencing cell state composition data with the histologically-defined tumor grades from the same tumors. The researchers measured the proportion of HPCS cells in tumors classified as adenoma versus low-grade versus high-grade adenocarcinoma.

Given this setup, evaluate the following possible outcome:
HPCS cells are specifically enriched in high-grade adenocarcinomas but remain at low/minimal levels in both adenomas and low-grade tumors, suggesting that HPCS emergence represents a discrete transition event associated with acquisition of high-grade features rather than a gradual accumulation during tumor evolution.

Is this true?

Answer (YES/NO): NO